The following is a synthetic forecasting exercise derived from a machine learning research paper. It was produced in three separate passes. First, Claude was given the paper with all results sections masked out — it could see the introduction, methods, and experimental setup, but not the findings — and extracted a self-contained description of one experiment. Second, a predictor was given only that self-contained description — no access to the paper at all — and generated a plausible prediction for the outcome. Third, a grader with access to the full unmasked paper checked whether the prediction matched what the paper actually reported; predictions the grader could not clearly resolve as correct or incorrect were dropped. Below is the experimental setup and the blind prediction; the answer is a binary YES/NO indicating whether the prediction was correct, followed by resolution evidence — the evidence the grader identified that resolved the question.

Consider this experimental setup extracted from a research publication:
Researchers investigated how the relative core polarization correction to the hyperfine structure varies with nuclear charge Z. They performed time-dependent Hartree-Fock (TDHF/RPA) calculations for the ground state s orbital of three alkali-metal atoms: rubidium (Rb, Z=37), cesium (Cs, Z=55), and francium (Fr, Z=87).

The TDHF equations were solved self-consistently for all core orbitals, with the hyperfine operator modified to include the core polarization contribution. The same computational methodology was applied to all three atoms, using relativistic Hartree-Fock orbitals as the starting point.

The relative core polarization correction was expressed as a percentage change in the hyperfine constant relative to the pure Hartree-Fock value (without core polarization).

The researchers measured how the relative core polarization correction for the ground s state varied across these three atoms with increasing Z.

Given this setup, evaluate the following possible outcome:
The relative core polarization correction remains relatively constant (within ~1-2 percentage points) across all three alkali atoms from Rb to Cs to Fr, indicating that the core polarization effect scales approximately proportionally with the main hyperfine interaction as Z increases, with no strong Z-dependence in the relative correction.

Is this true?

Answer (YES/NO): NO